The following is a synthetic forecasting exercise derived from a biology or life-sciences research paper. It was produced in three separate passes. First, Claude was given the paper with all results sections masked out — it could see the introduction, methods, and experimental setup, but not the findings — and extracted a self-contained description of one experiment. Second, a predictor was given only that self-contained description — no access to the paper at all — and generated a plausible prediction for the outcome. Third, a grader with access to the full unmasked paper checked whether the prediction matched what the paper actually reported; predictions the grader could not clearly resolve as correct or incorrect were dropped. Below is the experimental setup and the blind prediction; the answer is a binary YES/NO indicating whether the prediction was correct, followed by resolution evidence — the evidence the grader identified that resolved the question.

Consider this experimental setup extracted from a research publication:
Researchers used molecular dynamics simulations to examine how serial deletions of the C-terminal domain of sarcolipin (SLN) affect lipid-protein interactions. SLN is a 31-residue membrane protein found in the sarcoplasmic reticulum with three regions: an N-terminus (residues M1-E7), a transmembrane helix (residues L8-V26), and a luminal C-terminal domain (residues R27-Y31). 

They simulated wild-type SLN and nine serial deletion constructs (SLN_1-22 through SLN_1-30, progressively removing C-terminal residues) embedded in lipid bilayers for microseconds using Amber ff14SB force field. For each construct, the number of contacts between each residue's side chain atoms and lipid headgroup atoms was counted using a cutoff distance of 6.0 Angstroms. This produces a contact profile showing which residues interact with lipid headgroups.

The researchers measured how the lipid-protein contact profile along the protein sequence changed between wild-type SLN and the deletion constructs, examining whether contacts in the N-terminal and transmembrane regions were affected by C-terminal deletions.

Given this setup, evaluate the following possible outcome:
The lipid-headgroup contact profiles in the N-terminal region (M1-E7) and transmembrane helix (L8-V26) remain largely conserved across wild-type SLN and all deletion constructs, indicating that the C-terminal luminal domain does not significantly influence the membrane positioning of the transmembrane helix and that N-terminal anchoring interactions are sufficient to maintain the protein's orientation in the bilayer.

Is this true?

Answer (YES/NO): NO